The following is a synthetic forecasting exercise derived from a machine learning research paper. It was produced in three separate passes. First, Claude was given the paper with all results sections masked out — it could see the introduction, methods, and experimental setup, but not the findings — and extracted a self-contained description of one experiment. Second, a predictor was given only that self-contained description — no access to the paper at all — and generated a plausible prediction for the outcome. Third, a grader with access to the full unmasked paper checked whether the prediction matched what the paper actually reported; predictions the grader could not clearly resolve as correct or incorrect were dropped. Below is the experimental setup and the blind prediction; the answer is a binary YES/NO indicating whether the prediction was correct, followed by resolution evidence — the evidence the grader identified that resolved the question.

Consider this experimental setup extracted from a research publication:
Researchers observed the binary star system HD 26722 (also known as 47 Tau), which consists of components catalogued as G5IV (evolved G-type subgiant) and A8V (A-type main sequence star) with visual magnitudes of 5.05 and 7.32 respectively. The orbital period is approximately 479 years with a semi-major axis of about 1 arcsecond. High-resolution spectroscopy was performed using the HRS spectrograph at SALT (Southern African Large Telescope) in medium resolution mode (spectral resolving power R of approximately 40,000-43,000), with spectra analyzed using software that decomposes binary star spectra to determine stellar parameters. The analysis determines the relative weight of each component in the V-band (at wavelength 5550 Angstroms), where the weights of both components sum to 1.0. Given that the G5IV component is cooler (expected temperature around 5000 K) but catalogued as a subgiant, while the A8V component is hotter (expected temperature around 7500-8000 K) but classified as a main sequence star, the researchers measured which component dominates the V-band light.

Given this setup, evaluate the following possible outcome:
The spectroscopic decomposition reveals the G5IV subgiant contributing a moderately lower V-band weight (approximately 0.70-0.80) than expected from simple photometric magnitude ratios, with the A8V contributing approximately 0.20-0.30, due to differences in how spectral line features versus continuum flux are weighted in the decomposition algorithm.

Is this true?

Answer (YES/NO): NO